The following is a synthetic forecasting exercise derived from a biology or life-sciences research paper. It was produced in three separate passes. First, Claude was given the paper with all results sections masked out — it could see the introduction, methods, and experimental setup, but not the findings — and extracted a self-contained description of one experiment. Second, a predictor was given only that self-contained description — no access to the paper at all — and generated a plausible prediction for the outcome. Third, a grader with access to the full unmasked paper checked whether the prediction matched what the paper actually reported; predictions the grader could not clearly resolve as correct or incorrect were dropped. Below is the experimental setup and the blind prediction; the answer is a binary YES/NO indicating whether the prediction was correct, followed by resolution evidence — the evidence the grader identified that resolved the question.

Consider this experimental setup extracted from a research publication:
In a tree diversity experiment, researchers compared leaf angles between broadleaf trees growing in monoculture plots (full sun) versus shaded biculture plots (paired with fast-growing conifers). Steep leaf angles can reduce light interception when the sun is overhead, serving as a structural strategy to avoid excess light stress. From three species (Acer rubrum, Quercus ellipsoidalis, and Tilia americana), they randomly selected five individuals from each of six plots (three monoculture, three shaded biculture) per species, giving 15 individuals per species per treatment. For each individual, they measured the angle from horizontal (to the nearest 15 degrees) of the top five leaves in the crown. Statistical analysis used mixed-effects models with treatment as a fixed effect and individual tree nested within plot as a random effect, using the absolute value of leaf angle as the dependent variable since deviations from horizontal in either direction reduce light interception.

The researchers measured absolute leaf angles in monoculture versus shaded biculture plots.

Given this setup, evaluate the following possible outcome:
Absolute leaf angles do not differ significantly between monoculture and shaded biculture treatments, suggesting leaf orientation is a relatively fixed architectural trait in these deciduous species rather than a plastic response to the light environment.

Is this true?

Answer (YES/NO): NO